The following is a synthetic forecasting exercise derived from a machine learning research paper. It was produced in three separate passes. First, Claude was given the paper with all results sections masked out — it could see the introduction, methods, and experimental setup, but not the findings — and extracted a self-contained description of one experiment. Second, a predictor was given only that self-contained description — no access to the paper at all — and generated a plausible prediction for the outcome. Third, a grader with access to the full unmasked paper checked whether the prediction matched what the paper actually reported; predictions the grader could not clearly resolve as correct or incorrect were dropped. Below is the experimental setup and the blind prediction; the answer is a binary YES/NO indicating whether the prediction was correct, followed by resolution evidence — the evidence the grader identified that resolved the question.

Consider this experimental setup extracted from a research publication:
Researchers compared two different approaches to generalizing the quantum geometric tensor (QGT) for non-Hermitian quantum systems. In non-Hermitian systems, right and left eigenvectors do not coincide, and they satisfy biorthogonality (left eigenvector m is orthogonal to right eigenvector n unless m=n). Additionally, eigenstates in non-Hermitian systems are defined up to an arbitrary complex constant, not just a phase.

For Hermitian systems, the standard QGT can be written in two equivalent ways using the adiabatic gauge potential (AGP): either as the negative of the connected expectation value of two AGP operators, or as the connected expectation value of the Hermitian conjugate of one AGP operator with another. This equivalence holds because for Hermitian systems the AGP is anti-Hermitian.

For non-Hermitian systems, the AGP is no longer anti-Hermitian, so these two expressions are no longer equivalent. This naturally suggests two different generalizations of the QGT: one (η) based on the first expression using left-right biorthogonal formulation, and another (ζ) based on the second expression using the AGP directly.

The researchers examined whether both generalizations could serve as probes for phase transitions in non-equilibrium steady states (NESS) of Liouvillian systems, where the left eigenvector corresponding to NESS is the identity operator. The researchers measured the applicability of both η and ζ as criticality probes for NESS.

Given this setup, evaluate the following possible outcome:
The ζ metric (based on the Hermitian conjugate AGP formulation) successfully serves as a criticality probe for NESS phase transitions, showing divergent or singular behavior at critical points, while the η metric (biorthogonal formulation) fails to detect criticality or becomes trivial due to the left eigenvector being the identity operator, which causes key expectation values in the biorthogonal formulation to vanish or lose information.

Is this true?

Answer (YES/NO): YES